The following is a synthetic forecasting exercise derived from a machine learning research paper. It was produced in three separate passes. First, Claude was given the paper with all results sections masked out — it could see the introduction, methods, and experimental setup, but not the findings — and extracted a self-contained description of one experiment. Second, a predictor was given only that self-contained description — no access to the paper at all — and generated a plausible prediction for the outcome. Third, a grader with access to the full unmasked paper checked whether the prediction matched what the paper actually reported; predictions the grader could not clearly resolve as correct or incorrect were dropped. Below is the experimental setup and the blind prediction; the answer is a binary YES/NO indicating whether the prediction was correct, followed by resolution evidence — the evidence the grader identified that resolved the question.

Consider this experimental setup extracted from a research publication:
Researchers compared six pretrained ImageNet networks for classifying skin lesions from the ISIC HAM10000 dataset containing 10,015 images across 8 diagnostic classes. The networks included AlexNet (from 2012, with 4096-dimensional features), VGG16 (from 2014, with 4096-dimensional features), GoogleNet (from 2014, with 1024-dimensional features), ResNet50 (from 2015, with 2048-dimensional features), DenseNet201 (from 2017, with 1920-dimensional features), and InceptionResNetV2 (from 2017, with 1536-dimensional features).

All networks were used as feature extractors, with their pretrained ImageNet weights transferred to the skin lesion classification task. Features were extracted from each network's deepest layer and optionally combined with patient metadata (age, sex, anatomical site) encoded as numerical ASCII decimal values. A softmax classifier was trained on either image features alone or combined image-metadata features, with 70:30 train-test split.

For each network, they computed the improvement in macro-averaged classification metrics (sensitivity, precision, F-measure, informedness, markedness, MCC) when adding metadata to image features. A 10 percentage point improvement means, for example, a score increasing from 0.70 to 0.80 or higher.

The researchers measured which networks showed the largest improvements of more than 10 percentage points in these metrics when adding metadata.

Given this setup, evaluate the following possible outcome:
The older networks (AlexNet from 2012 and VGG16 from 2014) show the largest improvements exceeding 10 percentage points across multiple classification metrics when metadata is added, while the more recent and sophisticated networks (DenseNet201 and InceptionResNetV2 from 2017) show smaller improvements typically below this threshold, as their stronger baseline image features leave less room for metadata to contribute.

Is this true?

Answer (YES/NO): NO